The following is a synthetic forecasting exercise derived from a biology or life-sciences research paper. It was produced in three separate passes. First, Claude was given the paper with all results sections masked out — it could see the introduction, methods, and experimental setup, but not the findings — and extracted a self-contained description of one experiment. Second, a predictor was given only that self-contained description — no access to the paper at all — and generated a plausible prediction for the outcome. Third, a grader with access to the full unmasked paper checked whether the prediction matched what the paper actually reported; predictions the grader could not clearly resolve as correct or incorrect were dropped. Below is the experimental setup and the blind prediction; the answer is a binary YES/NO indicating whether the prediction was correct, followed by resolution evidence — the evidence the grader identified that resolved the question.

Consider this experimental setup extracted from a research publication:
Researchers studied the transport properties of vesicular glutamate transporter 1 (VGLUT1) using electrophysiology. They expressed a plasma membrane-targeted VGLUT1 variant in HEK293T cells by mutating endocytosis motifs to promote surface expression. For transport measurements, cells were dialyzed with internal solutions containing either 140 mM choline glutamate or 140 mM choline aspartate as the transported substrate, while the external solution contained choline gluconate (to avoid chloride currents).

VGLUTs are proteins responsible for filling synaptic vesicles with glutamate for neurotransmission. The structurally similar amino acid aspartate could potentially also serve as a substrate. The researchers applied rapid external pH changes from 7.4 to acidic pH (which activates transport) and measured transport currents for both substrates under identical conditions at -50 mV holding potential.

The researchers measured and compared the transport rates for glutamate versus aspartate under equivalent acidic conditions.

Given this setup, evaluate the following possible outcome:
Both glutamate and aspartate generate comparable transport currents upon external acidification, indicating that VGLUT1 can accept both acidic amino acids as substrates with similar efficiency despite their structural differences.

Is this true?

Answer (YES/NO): NO